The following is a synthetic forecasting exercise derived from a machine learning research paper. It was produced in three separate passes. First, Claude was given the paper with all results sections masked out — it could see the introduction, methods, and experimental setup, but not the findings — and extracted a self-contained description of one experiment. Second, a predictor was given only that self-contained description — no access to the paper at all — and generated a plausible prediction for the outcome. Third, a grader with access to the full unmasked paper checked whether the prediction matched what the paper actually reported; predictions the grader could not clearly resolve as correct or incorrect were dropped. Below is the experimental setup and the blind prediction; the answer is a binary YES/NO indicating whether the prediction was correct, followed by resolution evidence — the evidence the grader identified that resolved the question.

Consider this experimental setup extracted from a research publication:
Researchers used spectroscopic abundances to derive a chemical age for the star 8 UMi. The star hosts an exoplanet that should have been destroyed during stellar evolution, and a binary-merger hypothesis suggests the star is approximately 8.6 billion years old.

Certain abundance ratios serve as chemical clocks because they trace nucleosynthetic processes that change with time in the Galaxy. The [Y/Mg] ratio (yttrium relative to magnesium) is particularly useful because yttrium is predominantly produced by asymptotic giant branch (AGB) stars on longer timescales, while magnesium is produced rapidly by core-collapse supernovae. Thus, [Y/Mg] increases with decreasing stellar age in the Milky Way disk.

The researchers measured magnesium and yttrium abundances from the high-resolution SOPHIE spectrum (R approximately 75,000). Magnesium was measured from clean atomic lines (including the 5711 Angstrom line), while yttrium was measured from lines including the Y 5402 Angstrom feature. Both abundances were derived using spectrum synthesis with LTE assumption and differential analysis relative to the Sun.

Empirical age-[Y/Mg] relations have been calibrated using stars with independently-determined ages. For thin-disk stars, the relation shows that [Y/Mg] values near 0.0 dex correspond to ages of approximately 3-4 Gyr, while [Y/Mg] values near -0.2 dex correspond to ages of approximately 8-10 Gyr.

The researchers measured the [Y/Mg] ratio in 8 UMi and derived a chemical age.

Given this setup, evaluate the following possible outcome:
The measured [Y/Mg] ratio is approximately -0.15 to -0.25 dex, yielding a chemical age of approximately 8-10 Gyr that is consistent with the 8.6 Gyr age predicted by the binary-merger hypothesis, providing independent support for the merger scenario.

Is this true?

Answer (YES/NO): NO